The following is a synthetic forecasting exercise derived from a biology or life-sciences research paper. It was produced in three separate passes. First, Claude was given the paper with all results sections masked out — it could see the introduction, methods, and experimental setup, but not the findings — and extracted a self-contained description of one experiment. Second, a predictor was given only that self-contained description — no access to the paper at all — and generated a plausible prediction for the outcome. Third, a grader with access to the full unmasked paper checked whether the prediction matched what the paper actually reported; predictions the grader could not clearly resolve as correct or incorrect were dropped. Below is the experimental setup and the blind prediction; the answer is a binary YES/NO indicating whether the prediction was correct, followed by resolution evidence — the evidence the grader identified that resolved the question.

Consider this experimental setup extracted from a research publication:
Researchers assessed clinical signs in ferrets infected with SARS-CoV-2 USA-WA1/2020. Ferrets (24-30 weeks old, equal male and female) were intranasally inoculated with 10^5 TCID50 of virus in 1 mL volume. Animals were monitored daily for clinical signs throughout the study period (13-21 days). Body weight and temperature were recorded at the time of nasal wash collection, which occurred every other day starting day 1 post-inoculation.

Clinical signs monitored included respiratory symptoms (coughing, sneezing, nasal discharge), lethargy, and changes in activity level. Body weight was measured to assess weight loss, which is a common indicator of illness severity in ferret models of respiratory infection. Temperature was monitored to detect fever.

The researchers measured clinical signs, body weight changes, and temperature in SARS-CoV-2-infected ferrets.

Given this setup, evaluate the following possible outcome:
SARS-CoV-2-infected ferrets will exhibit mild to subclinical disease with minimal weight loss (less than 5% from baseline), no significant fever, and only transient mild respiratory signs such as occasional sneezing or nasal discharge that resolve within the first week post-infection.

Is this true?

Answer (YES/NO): NO